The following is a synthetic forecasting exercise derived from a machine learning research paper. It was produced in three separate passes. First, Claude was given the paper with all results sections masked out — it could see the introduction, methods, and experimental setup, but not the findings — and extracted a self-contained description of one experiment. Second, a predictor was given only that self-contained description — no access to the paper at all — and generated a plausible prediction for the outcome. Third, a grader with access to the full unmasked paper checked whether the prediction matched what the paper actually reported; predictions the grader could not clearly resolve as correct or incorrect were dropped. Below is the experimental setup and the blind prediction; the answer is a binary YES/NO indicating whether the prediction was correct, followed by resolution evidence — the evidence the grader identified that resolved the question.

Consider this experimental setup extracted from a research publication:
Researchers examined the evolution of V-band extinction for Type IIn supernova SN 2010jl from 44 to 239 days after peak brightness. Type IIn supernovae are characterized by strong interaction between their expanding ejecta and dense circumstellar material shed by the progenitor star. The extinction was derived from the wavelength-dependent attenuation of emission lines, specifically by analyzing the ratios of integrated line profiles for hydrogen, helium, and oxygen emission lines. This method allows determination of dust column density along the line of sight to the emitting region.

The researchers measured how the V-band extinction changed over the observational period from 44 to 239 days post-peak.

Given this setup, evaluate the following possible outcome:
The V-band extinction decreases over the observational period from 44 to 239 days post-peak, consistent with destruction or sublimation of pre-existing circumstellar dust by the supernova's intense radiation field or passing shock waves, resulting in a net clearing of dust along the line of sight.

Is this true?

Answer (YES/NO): NO